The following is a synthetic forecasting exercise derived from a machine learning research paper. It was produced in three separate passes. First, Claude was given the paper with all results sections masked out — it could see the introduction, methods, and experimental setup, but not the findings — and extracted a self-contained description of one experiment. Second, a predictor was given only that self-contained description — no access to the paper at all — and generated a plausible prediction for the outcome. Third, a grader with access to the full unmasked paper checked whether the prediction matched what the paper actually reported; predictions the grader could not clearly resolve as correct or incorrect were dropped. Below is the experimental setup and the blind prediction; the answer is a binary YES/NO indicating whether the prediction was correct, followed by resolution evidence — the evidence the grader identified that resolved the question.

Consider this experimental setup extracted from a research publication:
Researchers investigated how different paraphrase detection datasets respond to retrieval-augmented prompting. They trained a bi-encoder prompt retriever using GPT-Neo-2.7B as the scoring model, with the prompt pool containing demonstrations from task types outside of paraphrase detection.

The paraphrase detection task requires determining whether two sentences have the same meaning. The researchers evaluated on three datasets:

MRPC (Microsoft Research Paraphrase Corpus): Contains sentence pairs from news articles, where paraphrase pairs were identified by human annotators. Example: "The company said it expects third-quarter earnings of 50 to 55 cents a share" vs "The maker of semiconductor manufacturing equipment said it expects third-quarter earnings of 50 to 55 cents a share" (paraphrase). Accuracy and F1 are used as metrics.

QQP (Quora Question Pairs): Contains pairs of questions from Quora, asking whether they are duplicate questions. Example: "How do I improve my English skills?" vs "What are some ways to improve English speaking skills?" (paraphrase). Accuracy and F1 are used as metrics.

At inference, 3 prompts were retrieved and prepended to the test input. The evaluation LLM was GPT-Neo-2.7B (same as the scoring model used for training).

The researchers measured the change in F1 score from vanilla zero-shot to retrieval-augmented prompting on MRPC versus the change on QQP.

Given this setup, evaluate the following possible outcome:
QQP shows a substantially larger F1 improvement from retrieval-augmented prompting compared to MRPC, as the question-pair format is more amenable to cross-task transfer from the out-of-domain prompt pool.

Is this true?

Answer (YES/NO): NO